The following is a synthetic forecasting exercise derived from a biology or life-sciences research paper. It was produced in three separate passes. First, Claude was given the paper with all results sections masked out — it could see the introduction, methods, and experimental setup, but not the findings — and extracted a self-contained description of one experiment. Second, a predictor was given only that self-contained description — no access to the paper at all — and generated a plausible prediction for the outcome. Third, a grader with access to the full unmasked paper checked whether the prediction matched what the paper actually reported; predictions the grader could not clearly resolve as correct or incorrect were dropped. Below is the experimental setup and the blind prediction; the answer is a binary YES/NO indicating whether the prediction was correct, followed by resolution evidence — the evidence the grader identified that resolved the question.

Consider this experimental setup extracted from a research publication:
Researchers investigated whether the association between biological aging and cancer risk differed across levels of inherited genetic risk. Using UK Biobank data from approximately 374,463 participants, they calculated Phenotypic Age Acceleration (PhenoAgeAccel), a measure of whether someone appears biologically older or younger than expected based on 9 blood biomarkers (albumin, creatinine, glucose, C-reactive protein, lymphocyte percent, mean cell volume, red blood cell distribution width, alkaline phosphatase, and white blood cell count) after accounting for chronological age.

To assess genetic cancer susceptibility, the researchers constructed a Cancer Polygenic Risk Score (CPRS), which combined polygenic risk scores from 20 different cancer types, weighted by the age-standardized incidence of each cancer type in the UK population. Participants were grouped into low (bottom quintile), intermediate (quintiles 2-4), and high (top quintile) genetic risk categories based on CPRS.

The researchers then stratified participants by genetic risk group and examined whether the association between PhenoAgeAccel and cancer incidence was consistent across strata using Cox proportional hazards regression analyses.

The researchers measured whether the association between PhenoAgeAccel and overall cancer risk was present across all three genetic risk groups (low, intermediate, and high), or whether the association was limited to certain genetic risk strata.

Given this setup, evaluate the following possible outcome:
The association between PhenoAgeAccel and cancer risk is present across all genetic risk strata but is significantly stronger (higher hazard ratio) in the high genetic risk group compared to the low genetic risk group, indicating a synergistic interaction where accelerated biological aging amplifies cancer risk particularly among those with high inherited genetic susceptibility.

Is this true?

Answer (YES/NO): NO